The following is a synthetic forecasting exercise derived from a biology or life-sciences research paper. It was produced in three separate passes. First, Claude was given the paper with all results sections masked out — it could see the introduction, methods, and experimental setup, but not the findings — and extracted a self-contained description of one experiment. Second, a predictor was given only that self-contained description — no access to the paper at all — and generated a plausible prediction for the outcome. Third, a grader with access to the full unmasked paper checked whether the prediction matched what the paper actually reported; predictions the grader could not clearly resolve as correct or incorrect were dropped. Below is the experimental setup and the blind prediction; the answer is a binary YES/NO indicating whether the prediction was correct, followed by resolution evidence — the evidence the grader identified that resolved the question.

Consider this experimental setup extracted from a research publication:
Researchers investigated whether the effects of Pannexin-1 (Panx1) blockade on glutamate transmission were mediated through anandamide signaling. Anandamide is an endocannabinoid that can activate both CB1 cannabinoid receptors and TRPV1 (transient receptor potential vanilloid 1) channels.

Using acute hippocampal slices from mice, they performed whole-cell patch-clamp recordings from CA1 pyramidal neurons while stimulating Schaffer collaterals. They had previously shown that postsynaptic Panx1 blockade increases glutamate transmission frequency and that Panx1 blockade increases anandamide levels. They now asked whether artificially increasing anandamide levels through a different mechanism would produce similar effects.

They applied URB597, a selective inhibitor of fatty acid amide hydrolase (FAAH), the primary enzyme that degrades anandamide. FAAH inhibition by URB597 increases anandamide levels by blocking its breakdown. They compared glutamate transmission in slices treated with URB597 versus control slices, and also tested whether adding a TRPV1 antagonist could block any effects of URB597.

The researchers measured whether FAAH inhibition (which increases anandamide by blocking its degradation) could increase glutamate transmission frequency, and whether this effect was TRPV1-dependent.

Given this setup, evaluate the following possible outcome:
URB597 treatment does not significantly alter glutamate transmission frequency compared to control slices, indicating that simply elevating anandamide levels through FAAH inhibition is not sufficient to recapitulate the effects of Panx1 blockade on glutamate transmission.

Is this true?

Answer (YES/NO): NO